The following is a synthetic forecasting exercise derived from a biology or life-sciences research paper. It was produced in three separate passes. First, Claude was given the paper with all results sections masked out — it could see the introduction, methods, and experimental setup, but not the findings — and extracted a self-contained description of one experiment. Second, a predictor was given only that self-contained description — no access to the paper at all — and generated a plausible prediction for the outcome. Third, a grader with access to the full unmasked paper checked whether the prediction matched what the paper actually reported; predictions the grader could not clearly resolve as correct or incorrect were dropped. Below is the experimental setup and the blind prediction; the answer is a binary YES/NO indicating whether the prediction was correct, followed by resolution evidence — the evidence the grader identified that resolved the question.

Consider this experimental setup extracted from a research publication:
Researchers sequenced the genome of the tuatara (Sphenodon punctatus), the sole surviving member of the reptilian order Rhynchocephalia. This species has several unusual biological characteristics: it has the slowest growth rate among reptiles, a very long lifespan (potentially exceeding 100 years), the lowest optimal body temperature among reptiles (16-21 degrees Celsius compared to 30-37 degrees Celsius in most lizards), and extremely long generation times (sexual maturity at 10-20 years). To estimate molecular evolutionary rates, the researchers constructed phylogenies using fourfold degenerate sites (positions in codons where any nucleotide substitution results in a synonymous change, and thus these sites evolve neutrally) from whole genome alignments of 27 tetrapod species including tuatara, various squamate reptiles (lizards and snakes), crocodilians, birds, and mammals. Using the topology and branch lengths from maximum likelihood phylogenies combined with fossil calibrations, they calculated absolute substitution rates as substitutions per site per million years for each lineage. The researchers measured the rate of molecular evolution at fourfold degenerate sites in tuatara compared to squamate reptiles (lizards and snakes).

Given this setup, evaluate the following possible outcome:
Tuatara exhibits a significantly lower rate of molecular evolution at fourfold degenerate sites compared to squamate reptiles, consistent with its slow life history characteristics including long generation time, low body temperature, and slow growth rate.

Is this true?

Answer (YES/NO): YES